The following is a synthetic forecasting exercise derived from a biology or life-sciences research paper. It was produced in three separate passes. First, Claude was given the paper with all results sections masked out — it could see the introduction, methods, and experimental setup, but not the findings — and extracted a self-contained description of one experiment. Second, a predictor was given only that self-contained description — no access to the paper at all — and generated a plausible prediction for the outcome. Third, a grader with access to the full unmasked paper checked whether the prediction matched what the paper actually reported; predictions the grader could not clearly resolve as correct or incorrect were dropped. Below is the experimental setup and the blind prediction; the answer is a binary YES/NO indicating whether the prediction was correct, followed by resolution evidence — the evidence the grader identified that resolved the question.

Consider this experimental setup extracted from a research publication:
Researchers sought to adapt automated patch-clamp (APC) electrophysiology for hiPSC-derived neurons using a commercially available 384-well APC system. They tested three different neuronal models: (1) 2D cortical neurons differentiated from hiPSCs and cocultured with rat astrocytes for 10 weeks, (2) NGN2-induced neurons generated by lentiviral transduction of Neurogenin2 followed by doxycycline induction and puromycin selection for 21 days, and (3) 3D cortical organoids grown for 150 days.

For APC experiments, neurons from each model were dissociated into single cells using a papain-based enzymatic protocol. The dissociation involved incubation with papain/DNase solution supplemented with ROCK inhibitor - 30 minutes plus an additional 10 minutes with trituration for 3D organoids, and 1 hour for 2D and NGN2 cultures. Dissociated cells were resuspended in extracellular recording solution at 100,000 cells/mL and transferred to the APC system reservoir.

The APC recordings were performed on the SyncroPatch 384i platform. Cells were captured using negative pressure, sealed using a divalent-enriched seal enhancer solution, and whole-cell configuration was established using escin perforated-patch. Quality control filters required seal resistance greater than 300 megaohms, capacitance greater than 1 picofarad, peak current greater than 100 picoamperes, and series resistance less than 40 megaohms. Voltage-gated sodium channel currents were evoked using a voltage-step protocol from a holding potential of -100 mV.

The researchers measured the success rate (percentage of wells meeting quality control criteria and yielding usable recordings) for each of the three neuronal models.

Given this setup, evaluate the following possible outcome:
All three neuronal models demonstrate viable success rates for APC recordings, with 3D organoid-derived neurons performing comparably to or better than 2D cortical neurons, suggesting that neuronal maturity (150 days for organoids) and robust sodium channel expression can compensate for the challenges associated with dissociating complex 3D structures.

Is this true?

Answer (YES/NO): NO